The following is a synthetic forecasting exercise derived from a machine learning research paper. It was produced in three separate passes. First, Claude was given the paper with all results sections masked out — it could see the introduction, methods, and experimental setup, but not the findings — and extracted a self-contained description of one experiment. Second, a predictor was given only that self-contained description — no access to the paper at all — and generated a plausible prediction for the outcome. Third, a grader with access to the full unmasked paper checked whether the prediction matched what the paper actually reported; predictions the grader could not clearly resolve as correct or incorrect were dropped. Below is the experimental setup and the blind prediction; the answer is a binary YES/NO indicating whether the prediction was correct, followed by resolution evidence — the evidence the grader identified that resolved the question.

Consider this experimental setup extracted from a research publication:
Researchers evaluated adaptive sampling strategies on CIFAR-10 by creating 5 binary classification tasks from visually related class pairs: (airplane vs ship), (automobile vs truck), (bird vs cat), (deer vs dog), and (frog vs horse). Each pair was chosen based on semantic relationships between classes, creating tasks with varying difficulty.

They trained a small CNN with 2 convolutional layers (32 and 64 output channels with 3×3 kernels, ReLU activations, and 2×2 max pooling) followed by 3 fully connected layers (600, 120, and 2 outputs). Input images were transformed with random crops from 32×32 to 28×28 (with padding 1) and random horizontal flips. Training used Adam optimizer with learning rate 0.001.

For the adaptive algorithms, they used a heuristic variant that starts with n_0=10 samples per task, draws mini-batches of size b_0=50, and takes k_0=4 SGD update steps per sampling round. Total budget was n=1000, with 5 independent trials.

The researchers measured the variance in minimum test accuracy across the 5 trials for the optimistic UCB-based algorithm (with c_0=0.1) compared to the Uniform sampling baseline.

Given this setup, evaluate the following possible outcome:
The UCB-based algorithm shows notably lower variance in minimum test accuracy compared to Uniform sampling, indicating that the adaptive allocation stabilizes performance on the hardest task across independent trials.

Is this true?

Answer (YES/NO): NO